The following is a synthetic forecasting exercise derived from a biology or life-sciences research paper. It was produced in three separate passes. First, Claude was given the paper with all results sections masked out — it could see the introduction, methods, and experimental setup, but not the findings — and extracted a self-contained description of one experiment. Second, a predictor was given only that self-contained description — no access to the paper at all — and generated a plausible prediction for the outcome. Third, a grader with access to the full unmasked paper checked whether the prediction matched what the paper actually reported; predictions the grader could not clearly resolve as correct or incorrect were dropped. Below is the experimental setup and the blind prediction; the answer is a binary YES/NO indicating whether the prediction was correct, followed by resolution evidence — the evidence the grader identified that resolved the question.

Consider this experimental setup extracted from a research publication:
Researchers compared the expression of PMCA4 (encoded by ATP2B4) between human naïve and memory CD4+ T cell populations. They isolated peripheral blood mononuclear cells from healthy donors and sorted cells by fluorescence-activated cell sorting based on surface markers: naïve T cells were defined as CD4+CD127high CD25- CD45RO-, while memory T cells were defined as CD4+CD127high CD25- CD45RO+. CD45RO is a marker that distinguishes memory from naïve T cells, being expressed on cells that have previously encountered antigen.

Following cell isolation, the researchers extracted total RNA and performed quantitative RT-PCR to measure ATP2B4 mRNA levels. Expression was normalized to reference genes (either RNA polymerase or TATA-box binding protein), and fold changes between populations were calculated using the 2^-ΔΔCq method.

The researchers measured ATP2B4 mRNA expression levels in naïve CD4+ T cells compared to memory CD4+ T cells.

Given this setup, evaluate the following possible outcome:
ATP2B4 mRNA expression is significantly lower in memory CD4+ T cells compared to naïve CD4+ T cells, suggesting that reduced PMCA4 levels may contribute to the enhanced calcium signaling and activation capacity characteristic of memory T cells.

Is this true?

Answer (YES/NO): NO